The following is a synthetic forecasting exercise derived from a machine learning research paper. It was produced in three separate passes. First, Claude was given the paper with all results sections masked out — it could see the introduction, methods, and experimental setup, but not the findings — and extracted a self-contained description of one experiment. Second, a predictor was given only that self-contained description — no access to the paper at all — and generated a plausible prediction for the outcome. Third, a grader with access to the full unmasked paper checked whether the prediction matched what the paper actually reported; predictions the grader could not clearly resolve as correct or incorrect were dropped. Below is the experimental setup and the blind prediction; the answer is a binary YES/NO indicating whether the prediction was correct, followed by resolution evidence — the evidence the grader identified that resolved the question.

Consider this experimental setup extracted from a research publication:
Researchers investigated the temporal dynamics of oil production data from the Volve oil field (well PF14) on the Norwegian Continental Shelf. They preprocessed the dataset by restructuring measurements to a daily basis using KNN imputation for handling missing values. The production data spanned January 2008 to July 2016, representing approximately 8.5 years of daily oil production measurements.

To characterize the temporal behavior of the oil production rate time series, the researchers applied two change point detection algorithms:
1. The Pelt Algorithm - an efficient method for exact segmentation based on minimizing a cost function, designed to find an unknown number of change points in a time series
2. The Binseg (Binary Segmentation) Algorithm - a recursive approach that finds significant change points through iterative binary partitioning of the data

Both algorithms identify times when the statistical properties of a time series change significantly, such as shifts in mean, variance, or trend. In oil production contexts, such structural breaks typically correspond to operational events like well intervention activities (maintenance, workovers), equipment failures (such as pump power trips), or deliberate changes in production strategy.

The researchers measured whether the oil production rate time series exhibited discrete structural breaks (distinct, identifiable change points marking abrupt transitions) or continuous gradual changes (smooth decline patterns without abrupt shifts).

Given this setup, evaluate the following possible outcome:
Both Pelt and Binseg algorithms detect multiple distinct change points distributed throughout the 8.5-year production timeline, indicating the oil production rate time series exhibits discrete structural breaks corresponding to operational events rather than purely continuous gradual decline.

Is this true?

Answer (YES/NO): YES